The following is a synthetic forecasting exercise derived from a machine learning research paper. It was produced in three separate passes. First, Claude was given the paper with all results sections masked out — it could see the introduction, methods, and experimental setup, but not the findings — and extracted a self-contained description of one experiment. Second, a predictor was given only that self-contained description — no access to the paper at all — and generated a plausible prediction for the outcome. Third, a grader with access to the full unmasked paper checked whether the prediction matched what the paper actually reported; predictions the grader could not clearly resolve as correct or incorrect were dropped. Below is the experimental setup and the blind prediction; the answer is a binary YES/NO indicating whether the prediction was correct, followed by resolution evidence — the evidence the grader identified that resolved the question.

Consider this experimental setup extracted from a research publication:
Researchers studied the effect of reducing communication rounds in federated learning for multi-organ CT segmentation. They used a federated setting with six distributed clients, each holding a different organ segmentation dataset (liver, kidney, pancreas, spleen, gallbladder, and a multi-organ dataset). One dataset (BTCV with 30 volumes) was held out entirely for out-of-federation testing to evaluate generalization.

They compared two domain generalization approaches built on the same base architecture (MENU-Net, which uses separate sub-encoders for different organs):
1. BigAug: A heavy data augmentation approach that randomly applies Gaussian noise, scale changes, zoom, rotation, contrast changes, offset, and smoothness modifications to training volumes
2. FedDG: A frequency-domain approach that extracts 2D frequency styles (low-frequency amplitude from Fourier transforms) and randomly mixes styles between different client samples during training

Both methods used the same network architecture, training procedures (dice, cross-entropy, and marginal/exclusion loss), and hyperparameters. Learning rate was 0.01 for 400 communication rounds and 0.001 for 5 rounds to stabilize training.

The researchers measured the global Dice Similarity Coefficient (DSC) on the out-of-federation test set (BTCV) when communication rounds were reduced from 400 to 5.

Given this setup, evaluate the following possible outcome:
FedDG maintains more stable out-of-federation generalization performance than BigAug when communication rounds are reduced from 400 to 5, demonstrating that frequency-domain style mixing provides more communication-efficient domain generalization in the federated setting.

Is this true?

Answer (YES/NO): NO